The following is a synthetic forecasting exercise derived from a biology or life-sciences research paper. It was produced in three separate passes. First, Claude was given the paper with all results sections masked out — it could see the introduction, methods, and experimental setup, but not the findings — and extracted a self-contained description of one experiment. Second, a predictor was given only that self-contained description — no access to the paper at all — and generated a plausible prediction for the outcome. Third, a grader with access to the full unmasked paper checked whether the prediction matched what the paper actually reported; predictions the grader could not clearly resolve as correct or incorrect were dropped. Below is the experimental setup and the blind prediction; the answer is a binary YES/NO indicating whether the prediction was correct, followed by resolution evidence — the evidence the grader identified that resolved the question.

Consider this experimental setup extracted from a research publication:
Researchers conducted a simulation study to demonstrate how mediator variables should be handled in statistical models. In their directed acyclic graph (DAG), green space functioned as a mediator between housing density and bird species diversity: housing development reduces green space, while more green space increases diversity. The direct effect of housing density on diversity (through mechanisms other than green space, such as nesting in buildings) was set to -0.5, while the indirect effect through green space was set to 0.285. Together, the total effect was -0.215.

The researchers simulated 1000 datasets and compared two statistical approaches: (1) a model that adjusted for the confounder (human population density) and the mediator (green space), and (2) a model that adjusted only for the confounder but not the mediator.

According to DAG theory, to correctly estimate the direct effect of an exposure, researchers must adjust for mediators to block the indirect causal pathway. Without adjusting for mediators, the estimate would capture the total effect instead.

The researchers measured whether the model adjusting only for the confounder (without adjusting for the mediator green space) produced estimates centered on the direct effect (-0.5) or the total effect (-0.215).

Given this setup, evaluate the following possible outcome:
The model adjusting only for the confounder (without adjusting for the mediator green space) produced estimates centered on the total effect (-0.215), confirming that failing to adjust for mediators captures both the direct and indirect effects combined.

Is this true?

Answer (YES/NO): YES